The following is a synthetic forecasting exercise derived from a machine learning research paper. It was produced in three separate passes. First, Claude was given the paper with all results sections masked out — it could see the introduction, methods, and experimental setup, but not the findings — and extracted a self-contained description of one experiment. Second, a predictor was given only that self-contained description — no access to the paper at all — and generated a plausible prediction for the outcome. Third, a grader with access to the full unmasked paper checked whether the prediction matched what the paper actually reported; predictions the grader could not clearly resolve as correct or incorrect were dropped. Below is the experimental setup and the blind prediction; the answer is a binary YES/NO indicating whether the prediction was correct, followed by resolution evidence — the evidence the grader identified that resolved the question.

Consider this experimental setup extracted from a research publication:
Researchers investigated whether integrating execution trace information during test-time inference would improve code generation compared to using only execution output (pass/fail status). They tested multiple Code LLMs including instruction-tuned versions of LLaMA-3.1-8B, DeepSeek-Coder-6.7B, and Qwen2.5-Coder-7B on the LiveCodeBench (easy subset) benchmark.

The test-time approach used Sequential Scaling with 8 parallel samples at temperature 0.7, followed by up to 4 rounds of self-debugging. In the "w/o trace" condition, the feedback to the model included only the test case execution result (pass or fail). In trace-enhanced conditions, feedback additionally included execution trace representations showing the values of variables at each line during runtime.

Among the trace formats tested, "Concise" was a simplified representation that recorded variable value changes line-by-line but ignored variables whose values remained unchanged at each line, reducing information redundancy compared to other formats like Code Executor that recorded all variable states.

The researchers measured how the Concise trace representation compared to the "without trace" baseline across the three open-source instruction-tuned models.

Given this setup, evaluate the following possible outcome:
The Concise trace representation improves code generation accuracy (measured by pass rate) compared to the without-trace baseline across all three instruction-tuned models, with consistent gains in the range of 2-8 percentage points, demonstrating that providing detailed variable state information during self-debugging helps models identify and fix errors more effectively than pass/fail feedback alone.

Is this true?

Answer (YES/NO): NO